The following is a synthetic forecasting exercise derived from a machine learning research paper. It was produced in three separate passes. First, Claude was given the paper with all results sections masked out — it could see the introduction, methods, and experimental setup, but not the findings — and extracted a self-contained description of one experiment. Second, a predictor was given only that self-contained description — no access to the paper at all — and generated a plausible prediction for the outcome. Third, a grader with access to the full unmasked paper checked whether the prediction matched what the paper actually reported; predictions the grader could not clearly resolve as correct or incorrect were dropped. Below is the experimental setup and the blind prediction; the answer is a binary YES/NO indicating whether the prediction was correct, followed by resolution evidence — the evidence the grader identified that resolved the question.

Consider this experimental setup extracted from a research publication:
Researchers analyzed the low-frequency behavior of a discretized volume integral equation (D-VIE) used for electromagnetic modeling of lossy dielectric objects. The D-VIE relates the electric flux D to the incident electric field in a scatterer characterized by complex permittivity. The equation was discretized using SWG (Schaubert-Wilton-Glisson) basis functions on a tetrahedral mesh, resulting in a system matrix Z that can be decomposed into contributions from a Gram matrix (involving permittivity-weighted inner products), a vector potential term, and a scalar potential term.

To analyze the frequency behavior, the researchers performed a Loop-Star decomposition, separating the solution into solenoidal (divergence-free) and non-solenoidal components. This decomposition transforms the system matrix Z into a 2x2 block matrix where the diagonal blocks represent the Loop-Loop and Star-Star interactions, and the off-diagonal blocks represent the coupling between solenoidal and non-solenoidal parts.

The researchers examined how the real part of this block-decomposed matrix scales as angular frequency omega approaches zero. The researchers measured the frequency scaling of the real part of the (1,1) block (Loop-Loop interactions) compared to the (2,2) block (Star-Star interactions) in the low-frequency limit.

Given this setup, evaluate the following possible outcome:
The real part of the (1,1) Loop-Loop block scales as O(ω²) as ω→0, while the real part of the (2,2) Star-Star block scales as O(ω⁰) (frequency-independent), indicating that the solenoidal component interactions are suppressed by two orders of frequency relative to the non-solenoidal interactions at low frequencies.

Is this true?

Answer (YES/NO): YES